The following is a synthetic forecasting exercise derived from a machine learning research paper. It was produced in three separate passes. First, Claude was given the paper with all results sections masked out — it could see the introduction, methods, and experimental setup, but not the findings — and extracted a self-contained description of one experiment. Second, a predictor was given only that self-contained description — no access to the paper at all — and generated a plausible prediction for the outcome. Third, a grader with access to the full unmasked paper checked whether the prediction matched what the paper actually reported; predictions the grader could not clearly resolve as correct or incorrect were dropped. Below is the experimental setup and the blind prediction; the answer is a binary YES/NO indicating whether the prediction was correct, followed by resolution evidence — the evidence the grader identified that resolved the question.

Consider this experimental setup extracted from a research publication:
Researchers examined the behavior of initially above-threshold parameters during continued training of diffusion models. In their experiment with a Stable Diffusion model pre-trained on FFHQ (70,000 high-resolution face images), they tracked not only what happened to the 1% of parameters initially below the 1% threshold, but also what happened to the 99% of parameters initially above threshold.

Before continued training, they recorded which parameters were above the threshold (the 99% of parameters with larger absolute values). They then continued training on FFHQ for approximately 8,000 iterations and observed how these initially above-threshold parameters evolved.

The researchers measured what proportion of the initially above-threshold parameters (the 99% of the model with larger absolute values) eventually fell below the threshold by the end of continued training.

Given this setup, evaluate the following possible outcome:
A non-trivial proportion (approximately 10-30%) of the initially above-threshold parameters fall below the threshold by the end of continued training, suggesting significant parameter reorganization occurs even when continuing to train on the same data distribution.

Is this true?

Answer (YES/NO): NO